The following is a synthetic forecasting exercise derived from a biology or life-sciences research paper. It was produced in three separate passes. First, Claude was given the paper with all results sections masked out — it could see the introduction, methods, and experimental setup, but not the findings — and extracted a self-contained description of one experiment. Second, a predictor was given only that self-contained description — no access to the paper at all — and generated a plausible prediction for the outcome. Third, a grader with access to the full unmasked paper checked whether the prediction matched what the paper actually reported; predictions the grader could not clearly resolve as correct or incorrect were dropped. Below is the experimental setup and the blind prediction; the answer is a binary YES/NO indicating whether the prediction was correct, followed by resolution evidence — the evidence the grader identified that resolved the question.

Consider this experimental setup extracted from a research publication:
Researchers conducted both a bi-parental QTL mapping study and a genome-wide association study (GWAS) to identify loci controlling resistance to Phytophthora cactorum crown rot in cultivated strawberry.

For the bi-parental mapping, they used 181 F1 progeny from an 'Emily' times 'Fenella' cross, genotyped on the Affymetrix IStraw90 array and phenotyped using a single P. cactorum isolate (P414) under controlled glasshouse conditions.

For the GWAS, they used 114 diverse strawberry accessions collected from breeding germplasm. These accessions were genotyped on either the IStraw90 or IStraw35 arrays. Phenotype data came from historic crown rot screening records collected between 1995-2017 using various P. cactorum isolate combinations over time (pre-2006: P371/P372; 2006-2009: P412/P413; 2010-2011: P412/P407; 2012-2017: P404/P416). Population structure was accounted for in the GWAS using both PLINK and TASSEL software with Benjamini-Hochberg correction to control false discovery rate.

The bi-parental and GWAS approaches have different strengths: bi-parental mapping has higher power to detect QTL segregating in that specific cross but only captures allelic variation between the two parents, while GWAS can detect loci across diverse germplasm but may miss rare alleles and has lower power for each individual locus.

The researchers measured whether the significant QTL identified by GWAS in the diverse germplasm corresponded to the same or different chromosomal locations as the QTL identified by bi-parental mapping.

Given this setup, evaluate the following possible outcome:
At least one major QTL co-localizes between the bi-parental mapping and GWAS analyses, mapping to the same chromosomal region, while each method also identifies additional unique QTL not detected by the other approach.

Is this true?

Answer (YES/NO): NO